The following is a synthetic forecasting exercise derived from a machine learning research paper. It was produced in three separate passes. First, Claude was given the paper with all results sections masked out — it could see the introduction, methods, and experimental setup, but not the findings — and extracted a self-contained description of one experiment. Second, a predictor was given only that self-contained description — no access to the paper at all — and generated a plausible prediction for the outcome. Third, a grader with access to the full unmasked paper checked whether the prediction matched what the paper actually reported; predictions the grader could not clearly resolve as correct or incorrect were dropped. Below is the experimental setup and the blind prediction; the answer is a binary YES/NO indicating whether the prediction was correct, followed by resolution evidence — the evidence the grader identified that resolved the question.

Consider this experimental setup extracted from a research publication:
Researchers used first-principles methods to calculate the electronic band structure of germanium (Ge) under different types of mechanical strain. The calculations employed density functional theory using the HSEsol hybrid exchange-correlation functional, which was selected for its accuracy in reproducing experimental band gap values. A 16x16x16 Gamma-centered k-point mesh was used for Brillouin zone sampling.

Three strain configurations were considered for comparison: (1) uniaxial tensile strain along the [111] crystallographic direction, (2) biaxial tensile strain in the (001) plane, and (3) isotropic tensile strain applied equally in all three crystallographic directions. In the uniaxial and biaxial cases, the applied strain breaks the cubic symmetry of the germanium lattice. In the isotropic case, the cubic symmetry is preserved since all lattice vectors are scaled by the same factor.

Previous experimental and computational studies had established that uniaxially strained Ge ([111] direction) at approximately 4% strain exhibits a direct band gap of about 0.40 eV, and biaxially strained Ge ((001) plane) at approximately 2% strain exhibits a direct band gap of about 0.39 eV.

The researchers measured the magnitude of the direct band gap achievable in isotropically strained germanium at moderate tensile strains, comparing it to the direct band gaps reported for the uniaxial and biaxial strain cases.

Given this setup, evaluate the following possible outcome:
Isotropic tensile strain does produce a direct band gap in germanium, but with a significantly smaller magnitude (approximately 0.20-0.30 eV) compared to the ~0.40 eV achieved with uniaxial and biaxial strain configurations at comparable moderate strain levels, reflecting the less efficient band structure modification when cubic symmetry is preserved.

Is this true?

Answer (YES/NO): NO